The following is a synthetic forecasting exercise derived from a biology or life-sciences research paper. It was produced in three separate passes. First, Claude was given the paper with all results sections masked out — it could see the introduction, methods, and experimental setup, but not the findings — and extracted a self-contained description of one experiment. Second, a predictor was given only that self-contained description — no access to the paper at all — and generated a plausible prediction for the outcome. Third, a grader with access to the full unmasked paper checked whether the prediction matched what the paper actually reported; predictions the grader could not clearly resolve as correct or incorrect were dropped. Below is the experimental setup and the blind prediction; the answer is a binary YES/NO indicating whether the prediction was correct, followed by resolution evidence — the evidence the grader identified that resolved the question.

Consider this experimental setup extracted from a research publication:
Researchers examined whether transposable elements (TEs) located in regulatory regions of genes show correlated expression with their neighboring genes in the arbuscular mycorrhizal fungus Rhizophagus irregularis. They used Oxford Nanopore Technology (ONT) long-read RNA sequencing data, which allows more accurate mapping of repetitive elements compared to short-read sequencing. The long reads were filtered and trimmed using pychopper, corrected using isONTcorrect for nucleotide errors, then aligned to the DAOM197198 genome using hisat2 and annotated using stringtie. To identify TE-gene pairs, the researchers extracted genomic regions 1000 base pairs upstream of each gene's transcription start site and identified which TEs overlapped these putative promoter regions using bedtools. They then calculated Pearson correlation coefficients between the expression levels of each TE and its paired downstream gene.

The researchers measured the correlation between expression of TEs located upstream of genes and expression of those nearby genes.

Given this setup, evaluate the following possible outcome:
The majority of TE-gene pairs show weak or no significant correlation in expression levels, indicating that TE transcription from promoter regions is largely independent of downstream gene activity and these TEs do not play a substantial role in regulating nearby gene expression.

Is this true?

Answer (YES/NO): NO